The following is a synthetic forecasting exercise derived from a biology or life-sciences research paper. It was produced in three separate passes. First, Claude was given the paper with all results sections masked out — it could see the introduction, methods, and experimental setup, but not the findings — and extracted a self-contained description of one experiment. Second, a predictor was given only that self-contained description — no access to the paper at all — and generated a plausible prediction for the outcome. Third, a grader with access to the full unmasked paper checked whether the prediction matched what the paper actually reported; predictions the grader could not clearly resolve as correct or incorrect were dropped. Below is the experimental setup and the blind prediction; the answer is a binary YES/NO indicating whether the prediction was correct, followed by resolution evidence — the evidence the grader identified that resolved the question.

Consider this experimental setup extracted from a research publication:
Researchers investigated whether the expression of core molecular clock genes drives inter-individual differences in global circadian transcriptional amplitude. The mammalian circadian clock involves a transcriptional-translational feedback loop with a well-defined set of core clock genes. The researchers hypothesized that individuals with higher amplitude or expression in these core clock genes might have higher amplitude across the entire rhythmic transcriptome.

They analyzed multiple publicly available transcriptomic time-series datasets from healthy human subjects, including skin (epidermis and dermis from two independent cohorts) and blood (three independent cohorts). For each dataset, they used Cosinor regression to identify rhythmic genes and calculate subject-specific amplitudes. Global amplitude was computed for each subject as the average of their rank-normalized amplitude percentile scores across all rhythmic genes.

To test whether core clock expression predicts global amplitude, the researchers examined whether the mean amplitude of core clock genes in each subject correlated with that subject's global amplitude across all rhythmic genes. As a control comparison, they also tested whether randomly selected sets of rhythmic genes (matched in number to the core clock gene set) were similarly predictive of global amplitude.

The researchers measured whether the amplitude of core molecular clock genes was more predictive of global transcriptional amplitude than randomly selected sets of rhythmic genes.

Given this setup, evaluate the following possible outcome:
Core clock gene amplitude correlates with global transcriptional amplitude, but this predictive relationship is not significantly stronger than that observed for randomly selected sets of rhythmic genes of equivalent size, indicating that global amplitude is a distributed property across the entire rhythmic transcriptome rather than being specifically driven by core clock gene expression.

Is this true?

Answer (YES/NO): YES